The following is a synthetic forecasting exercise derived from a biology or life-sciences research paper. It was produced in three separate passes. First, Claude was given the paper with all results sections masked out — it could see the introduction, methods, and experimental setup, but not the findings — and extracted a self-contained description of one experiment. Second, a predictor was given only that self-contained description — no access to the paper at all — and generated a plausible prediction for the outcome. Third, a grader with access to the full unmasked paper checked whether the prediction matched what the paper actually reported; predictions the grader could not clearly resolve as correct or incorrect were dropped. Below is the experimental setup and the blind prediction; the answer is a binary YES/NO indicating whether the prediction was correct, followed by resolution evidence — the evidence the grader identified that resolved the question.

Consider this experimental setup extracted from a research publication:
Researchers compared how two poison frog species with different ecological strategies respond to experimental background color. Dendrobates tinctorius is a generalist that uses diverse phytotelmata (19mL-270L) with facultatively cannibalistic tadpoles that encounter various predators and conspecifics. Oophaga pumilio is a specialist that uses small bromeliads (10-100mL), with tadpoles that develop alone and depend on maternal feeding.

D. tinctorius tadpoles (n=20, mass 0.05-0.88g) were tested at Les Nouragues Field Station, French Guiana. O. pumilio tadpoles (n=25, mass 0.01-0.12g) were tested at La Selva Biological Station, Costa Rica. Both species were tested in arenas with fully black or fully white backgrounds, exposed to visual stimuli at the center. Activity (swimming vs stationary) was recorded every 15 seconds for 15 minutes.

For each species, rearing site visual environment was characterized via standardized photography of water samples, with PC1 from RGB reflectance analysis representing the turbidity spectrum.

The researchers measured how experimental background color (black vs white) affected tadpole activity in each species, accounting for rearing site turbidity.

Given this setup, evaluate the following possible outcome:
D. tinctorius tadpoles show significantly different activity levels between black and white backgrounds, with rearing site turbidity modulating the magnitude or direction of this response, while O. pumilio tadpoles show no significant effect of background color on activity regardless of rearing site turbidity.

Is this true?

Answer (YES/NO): NO